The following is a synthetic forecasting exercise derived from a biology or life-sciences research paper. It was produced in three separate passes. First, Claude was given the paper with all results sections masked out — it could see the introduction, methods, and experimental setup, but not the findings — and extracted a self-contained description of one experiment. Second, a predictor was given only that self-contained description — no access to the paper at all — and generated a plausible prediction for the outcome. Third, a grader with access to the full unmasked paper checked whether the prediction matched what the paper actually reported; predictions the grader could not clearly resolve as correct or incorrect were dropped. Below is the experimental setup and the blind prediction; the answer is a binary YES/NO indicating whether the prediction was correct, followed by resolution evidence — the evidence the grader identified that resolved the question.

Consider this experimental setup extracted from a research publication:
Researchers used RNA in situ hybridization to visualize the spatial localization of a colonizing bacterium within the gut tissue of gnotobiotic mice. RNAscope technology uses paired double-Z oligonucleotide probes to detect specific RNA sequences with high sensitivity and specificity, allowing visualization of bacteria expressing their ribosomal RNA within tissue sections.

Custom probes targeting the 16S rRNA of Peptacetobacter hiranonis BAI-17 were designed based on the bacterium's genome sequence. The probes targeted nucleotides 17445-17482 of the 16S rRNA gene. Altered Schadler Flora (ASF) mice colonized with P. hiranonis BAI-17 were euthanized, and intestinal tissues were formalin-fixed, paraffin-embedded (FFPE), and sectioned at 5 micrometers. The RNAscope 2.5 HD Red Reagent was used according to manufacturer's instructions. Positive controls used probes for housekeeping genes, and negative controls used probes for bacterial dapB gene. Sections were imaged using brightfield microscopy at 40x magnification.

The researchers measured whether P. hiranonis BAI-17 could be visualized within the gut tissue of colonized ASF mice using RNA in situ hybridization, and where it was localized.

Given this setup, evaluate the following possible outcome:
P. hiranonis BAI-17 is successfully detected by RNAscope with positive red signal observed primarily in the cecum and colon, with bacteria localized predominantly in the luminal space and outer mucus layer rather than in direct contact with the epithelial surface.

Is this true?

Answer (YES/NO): NO